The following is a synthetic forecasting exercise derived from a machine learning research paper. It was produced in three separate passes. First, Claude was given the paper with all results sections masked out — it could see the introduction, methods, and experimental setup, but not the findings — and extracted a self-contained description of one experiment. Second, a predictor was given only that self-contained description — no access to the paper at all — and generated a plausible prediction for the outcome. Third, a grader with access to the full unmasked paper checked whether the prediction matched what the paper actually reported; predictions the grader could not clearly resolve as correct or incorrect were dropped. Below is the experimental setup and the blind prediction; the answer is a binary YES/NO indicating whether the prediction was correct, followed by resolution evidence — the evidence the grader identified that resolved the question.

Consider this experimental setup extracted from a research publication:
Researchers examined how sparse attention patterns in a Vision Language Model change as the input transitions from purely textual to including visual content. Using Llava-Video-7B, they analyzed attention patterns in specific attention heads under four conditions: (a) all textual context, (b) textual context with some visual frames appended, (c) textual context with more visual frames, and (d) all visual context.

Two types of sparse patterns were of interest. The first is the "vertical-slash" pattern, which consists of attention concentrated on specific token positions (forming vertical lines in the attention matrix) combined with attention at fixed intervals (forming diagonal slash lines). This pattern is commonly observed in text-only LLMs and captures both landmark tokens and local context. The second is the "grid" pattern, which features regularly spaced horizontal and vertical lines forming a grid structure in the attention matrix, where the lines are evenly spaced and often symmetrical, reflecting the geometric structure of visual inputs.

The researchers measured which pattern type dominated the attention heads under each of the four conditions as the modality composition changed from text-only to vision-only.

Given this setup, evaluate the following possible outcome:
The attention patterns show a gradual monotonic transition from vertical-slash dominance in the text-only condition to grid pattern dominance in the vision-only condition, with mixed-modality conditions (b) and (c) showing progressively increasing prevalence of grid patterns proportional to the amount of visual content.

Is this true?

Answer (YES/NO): NO